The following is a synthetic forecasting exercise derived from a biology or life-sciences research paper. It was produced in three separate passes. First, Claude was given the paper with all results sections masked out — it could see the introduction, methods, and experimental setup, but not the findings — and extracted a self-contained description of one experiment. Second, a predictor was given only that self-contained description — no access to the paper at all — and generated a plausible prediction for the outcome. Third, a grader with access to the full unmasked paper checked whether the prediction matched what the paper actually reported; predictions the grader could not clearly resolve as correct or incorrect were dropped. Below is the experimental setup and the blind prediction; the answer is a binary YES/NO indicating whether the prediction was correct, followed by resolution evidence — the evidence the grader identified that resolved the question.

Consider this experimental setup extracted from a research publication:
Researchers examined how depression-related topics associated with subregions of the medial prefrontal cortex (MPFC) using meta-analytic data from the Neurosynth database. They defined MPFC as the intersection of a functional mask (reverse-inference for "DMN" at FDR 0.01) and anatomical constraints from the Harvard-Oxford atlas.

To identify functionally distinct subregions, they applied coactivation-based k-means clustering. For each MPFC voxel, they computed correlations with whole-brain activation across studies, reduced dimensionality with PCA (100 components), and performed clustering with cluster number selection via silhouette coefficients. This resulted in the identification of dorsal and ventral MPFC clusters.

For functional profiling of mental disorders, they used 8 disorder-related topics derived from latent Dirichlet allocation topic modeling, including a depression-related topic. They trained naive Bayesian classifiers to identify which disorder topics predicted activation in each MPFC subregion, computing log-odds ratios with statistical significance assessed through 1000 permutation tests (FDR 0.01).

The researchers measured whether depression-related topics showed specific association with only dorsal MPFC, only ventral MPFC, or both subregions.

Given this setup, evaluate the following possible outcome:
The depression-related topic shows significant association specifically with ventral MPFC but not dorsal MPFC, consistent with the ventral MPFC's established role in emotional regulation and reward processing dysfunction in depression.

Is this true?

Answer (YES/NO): NO